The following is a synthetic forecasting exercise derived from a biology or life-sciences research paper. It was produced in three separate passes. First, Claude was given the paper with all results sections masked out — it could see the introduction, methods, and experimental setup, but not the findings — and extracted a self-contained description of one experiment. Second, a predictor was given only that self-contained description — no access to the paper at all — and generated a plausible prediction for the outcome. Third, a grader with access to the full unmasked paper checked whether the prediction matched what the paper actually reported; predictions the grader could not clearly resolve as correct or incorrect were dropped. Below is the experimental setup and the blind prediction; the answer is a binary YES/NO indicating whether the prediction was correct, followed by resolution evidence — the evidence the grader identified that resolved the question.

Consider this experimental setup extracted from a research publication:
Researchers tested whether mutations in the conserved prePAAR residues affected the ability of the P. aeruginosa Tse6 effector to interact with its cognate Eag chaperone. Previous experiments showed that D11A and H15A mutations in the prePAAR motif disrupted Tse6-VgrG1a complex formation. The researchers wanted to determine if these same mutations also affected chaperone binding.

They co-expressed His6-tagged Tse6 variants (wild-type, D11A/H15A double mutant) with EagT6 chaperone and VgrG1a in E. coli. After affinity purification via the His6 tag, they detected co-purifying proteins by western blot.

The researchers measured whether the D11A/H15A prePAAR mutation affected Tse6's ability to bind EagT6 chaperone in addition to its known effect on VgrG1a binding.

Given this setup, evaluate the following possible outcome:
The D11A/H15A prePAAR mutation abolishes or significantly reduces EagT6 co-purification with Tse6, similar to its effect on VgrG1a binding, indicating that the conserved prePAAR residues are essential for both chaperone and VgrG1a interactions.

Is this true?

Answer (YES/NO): NO